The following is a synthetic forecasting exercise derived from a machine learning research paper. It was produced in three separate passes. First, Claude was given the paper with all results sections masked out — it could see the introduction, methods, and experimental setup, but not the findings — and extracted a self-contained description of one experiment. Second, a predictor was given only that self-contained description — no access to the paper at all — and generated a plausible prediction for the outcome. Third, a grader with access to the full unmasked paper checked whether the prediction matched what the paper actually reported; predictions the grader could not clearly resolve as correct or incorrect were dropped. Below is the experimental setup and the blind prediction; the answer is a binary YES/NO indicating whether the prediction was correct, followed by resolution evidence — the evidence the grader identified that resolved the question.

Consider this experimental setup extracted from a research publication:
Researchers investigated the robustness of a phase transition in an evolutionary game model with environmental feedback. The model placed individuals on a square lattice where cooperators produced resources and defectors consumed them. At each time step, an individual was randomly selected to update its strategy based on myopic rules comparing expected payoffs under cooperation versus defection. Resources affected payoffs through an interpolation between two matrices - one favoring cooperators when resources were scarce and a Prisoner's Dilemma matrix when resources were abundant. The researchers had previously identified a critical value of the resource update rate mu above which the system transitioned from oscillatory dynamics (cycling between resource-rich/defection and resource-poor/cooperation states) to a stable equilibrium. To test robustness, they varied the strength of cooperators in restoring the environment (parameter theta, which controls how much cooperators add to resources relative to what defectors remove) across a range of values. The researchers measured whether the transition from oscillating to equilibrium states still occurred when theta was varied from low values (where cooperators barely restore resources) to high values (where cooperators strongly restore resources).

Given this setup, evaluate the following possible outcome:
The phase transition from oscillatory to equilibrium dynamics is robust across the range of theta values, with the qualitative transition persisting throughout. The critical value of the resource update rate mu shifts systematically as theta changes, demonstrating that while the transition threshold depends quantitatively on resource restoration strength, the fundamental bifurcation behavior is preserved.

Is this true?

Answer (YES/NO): YES